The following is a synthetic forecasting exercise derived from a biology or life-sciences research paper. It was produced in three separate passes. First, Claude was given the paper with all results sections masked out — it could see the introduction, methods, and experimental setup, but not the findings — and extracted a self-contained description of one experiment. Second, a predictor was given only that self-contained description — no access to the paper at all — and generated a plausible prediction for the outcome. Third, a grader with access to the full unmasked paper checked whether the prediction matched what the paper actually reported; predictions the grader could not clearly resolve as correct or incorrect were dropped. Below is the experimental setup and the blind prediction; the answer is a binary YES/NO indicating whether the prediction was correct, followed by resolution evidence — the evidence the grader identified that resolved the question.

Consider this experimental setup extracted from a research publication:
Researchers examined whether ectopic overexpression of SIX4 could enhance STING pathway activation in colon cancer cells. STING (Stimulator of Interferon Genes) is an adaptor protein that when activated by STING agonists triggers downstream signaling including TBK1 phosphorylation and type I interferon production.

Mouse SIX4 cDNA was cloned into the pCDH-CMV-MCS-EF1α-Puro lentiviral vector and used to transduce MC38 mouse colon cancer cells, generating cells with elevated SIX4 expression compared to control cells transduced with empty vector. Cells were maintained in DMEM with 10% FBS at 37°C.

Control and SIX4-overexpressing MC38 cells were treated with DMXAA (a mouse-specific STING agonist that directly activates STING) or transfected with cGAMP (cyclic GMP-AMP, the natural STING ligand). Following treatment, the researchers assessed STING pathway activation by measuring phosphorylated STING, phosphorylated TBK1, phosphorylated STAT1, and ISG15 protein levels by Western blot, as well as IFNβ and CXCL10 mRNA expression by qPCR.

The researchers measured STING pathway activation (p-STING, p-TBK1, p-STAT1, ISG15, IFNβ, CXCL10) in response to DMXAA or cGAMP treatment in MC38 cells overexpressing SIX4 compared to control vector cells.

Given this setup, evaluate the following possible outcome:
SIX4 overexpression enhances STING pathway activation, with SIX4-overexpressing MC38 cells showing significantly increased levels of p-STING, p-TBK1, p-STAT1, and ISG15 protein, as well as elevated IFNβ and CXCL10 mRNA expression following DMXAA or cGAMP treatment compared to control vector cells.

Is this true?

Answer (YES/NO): YES